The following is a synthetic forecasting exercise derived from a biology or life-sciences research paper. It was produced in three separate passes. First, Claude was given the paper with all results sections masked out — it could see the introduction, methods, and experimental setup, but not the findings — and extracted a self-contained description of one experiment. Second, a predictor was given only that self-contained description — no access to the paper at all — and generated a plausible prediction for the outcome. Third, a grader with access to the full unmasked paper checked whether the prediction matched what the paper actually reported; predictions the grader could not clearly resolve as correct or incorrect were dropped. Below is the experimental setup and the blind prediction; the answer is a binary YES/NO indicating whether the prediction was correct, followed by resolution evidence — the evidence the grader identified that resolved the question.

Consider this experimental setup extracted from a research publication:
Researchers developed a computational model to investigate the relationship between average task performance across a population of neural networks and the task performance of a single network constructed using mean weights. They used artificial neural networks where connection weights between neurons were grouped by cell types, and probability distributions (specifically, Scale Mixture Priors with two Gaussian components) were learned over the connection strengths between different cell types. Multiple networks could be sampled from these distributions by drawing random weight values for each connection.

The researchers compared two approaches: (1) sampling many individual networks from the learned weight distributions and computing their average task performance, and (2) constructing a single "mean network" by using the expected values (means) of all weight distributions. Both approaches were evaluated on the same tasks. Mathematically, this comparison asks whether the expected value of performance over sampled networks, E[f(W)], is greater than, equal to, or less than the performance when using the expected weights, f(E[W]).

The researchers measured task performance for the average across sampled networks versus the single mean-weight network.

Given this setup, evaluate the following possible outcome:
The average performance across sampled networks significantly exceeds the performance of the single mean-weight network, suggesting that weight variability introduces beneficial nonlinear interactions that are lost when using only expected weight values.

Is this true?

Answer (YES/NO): YES